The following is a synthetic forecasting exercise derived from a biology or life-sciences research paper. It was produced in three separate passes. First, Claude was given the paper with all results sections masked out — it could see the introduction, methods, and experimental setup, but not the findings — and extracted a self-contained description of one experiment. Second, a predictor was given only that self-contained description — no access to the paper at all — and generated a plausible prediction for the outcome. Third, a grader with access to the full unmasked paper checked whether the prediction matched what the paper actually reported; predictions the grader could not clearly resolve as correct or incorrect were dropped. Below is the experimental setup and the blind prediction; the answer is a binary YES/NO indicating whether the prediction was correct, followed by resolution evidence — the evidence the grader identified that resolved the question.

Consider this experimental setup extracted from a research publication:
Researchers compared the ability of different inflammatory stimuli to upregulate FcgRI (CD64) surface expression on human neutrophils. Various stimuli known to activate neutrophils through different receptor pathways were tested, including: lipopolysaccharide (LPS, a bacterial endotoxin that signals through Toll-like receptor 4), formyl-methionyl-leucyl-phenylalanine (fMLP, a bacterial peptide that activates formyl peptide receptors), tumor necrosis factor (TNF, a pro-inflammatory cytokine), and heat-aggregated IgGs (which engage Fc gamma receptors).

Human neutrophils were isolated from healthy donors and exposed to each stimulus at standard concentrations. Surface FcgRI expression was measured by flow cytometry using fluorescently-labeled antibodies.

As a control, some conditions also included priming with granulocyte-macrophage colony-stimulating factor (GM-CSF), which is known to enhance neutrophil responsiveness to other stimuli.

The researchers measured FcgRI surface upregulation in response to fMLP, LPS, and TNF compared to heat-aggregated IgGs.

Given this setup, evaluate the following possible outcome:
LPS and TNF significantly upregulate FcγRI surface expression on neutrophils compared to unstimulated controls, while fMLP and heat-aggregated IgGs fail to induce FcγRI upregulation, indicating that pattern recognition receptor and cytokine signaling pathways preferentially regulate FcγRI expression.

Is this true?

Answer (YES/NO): NO